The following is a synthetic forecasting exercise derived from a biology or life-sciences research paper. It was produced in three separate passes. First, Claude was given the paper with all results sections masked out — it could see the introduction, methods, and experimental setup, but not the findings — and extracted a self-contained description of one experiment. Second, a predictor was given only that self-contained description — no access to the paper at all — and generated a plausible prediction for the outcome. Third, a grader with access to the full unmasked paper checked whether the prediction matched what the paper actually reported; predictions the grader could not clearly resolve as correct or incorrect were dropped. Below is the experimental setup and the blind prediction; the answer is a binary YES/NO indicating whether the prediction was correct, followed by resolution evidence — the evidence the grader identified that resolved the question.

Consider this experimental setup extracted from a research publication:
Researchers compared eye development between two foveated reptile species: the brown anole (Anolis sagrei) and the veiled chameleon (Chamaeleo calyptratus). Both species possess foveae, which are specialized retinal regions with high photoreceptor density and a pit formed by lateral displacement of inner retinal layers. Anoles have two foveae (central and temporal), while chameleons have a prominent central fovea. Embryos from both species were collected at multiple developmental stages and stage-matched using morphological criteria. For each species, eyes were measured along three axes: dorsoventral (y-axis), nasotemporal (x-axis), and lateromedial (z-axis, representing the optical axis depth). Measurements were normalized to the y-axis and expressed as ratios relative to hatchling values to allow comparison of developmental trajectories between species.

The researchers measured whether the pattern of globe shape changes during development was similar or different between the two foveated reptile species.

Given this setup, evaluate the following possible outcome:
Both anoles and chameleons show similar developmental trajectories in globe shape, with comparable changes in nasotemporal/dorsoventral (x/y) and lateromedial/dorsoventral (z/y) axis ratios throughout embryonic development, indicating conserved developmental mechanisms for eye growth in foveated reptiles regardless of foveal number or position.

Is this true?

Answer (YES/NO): NO